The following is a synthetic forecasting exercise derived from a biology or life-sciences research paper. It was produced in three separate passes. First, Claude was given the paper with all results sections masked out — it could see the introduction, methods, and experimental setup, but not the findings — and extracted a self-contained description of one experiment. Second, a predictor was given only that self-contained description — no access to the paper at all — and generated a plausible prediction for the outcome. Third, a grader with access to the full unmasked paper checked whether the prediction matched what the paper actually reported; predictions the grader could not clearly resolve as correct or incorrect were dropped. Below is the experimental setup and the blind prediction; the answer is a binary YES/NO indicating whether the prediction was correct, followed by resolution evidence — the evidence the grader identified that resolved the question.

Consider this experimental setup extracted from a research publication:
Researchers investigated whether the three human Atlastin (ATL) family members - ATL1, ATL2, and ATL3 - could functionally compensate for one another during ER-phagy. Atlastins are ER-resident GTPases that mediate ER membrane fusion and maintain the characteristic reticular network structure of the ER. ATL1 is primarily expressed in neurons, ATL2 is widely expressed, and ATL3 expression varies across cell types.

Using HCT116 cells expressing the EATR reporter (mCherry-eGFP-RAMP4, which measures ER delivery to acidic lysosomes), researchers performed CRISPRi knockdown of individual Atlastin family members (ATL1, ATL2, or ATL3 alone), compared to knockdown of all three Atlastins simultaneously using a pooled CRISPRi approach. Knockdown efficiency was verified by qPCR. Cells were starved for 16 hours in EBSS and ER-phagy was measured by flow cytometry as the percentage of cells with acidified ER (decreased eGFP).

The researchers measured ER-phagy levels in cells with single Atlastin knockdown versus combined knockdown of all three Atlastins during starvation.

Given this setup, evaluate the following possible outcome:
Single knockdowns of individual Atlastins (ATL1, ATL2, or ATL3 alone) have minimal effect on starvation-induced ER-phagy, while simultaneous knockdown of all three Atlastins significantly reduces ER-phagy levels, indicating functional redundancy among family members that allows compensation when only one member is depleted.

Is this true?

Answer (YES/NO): NO